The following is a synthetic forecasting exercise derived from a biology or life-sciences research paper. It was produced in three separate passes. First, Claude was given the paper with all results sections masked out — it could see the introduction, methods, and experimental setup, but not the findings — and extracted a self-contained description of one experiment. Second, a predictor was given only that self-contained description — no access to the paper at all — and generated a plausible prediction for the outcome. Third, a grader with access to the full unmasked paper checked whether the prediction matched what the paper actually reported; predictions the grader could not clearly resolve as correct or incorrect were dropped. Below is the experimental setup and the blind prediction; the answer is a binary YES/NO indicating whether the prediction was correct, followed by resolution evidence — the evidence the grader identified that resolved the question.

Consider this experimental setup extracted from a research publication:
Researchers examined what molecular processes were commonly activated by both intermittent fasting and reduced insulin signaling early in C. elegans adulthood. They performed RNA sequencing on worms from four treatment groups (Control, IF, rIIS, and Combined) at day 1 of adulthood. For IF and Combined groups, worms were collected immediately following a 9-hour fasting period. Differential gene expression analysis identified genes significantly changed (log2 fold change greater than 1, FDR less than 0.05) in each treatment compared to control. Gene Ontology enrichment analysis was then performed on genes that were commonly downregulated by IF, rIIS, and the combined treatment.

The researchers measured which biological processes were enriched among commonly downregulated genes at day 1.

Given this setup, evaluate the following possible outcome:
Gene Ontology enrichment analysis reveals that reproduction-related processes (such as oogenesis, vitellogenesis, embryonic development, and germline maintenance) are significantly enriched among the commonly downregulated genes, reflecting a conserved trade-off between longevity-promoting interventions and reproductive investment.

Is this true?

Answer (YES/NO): NO